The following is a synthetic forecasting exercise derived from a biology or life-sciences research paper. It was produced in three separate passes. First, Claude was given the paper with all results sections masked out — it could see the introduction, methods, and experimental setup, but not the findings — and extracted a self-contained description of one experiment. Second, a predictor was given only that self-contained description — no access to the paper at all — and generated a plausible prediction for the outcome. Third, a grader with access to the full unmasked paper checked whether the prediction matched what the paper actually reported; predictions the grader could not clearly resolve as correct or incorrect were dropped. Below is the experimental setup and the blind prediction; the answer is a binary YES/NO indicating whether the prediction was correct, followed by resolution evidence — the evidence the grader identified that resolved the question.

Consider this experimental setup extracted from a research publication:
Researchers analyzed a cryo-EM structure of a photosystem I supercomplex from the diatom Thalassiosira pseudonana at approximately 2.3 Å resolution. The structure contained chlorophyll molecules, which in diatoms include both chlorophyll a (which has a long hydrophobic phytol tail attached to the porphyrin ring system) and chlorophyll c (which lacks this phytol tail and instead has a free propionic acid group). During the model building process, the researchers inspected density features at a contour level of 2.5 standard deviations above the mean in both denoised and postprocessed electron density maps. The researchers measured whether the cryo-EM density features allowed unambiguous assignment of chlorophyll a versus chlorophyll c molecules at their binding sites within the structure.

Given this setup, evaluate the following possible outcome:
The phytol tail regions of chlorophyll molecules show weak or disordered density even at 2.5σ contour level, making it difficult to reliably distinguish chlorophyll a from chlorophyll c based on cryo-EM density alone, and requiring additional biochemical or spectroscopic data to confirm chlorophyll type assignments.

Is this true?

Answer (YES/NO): NO